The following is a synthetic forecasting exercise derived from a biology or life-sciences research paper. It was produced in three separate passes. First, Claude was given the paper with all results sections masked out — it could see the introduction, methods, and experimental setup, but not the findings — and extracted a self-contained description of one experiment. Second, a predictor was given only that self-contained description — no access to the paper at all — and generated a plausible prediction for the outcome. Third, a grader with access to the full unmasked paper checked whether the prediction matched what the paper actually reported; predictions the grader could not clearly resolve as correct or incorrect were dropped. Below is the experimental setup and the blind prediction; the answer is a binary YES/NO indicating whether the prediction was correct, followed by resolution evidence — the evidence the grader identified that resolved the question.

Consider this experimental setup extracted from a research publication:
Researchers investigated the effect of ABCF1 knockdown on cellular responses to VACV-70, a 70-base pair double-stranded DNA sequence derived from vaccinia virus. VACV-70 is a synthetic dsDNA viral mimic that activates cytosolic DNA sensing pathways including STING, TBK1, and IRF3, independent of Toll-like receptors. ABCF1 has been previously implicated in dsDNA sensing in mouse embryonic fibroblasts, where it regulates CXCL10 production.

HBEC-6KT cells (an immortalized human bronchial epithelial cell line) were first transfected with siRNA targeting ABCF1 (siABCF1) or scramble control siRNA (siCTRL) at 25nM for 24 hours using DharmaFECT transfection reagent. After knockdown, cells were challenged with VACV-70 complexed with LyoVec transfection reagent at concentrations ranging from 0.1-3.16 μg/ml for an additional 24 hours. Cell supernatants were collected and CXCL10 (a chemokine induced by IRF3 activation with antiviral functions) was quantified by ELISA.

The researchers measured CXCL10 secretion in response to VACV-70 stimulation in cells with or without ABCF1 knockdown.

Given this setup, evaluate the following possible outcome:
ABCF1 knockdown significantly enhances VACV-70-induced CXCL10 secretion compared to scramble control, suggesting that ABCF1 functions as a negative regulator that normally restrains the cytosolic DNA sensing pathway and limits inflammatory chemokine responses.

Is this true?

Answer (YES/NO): NO